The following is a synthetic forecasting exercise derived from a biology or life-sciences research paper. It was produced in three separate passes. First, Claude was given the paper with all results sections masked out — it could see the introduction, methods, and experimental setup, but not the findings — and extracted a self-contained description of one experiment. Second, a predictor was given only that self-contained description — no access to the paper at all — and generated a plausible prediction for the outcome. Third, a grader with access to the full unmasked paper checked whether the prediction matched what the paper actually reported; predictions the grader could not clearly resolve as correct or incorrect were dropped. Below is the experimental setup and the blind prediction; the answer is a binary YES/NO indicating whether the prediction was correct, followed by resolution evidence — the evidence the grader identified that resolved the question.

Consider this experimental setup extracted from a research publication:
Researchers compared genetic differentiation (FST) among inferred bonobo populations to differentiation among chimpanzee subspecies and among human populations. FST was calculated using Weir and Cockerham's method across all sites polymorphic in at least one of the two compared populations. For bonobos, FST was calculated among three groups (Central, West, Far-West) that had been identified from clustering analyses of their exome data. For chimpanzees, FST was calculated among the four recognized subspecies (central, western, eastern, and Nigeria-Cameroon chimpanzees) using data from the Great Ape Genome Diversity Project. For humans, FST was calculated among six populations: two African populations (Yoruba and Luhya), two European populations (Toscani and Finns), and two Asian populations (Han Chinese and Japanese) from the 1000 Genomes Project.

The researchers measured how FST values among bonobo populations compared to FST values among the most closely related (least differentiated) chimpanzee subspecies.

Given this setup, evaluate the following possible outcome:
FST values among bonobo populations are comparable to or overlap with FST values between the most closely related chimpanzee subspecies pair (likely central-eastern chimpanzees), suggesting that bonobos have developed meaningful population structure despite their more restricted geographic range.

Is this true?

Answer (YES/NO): YES